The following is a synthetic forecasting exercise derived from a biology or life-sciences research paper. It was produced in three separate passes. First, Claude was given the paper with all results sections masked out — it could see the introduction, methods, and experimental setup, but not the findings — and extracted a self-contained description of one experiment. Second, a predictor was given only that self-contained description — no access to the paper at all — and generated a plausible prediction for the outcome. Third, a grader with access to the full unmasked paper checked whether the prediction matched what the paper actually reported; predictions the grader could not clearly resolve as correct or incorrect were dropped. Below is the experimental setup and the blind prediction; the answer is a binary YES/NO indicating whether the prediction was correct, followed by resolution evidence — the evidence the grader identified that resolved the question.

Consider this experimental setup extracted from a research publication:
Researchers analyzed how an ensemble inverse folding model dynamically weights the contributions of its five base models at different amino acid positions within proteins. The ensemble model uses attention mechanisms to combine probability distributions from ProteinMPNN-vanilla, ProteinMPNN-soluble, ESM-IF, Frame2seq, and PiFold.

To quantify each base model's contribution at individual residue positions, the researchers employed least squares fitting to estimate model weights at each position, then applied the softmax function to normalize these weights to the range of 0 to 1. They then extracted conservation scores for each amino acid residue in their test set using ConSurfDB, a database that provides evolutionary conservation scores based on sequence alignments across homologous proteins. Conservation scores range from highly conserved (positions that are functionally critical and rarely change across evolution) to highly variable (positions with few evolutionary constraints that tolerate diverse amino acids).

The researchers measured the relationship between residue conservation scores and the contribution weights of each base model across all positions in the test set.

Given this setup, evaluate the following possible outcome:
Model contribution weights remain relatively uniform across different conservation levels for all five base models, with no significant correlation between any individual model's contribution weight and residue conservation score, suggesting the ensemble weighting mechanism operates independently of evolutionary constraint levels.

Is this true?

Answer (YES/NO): NO